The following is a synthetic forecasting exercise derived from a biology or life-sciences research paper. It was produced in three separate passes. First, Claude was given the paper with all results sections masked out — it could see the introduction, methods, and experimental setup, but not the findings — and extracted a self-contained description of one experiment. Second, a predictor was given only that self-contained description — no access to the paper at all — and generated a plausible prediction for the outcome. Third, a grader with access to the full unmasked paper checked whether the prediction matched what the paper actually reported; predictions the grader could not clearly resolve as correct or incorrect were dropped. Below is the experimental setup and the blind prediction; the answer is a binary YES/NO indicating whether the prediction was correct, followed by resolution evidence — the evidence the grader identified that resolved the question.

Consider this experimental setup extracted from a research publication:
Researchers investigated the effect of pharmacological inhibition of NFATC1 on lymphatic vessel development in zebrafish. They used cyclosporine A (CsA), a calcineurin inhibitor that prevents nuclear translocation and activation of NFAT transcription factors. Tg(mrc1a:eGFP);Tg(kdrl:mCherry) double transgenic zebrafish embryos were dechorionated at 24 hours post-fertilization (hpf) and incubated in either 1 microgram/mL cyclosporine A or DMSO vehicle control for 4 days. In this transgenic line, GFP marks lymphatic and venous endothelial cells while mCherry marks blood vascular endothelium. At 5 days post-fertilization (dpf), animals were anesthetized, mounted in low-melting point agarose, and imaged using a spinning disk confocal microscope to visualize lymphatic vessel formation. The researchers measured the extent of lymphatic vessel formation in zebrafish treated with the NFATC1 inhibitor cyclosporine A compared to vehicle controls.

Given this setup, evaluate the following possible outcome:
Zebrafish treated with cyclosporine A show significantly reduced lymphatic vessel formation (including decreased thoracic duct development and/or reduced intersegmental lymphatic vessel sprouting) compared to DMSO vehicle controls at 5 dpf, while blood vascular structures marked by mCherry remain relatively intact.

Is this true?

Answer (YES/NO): NO